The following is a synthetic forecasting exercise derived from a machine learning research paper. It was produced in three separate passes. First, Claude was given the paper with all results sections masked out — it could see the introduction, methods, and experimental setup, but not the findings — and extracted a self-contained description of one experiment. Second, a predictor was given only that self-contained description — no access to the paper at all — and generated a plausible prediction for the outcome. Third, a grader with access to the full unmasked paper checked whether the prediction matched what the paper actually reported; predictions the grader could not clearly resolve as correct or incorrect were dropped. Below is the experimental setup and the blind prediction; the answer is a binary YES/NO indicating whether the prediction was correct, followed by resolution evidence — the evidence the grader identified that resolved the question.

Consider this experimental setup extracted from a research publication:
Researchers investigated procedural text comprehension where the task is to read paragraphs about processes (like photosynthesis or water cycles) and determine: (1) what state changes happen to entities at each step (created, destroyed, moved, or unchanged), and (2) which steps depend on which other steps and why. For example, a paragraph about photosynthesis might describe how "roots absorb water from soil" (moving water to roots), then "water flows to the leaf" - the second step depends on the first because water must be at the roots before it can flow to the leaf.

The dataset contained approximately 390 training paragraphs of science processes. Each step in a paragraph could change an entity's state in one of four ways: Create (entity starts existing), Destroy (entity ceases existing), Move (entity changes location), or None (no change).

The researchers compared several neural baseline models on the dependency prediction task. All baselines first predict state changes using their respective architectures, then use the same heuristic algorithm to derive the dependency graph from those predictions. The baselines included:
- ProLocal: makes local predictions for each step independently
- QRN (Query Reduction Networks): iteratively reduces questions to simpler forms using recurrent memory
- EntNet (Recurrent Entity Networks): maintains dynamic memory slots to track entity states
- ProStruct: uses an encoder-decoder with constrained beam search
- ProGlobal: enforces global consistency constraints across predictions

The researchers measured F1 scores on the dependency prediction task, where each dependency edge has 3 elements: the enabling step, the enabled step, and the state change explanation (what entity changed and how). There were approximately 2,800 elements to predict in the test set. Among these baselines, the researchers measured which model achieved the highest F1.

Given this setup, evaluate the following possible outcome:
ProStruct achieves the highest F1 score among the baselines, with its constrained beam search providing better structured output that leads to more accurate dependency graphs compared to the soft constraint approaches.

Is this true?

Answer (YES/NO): NO